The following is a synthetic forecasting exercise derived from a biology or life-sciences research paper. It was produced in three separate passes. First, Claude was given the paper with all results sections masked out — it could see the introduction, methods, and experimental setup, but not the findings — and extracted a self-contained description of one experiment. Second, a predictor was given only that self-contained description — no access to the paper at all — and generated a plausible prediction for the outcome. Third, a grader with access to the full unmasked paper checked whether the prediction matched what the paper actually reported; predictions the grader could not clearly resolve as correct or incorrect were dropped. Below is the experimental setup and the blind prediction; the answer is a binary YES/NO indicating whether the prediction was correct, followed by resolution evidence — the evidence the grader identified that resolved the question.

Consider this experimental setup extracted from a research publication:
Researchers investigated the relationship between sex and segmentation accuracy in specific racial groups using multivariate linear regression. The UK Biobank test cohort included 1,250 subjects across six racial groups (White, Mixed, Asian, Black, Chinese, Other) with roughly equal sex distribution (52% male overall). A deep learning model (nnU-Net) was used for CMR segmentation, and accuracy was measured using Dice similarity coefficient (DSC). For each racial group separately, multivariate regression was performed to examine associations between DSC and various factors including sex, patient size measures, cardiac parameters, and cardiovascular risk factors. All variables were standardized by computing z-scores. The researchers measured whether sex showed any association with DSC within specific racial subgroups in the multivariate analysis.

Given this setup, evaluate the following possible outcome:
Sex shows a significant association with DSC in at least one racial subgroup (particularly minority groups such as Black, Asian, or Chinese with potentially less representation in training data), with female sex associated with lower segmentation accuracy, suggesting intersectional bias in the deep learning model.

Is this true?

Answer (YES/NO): NO